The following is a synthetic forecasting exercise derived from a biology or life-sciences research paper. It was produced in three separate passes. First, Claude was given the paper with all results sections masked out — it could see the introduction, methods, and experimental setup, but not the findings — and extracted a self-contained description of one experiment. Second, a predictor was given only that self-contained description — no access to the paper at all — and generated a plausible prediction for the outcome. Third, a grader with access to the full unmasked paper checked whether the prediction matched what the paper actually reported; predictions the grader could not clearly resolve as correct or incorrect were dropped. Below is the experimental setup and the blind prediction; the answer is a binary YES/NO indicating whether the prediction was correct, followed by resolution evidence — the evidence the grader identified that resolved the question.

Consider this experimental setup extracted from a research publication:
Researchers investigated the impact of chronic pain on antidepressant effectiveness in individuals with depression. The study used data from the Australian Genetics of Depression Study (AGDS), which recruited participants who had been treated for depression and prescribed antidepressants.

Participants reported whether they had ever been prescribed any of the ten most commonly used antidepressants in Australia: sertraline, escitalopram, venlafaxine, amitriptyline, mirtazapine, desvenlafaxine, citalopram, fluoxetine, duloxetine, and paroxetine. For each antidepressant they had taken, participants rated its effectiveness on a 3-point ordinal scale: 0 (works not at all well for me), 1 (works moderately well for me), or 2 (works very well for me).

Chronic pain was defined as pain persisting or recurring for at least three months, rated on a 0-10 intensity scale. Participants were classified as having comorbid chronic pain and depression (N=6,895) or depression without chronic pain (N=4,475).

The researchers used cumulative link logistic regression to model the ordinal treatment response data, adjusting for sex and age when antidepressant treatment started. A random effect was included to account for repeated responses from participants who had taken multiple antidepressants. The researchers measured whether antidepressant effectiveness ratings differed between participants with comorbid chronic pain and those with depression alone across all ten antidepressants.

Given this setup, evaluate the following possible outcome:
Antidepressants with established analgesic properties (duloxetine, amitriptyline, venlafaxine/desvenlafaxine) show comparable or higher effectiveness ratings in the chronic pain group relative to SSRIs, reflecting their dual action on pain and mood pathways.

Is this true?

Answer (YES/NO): NO